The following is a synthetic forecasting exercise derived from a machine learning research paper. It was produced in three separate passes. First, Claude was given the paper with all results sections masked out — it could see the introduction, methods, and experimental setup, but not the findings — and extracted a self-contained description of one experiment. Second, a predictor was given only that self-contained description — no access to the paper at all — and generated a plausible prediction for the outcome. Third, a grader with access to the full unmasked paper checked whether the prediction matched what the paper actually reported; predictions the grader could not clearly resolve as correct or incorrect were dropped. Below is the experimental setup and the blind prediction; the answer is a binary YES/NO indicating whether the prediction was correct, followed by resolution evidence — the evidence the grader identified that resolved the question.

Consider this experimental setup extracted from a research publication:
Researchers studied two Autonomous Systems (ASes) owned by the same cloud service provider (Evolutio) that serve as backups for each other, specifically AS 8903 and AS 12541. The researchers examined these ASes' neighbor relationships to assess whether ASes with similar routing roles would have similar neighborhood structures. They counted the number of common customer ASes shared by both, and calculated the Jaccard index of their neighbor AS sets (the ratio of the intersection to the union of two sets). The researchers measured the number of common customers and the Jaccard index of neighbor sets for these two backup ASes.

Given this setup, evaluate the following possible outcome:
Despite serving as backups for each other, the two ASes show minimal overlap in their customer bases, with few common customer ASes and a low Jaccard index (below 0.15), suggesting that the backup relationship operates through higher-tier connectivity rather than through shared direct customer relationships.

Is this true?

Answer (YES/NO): NO